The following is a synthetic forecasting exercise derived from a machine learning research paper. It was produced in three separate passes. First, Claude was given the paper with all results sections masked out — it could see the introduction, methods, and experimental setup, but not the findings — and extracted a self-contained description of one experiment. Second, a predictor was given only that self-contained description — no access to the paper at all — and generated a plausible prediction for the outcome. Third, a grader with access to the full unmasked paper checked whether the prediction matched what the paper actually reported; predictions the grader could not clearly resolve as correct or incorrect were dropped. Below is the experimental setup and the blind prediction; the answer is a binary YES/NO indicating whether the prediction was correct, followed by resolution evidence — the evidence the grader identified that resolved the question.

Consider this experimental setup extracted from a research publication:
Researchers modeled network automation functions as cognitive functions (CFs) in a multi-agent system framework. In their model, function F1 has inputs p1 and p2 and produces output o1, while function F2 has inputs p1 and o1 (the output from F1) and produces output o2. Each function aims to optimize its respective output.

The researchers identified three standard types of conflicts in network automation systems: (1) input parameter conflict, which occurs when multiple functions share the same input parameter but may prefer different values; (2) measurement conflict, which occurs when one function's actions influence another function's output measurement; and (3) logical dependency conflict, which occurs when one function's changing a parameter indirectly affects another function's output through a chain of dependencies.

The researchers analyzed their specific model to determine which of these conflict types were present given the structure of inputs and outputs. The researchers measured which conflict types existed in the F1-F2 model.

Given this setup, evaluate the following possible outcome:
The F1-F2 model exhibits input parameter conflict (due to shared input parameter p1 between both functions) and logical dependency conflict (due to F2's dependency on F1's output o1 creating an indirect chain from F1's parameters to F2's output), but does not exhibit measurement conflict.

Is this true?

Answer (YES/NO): NO